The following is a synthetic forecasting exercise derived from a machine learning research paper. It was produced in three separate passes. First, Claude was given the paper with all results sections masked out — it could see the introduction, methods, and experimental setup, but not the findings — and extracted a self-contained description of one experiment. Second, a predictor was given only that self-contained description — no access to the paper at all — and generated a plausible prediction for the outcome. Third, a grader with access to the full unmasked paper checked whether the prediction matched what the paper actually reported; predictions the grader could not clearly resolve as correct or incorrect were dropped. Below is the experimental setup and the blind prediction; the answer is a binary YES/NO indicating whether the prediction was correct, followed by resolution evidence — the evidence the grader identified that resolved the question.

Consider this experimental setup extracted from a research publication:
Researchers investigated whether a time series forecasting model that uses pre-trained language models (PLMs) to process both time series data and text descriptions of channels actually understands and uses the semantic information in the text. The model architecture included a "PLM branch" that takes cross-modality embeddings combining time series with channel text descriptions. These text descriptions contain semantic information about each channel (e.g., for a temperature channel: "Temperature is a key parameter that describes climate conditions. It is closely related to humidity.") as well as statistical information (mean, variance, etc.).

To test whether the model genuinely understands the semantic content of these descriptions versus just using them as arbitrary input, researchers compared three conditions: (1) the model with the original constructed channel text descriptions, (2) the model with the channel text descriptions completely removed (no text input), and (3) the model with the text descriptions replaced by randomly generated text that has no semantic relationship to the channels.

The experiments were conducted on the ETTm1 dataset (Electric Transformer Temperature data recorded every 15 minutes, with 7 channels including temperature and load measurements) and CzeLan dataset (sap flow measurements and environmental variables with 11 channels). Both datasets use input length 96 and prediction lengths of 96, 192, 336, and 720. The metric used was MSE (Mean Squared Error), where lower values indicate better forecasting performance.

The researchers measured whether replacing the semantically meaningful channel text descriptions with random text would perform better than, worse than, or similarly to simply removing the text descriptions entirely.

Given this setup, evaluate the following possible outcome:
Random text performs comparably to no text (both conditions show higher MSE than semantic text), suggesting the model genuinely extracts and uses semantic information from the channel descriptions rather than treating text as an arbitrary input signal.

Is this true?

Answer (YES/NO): NO